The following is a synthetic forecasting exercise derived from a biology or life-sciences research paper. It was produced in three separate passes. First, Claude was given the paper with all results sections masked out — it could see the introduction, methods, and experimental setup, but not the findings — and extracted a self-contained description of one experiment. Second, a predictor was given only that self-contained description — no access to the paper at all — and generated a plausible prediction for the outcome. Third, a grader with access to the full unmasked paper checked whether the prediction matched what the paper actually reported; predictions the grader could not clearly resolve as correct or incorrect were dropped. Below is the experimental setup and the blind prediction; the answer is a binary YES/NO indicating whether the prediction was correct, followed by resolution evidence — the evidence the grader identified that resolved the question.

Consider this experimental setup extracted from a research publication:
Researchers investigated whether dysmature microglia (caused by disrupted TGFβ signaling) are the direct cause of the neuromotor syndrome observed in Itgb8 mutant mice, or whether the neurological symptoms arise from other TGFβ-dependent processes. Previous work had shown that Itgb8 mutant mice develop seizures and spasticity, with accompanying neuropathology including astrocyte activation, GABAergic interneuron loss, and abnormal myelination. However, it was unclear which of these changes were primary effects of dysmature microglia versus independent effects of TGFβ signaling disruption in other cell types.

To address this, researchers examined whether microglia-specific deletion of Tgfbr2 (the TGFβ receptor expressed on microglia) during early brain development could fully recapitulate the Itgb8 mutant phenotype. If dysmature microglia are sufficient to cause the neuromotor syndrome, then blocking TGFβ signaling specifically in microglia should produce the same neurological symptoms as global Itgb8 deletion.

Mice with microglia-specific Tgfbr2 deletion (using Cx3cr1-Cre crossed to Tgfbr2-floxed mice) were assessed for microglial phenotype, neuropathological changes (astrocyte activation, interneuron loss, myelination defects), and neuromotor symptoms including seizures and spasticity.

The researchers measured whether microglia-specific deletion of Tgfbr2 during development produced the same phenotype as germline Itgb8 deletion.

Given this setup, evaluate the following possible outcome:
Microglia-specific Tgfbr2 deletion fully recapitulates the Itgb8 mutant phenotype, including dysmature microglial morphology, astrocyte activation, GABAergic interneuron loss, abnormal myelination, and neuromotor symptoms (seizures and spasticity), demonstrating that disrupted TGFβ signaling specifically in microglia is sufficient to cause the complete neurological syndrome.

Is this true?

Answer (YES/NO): YES